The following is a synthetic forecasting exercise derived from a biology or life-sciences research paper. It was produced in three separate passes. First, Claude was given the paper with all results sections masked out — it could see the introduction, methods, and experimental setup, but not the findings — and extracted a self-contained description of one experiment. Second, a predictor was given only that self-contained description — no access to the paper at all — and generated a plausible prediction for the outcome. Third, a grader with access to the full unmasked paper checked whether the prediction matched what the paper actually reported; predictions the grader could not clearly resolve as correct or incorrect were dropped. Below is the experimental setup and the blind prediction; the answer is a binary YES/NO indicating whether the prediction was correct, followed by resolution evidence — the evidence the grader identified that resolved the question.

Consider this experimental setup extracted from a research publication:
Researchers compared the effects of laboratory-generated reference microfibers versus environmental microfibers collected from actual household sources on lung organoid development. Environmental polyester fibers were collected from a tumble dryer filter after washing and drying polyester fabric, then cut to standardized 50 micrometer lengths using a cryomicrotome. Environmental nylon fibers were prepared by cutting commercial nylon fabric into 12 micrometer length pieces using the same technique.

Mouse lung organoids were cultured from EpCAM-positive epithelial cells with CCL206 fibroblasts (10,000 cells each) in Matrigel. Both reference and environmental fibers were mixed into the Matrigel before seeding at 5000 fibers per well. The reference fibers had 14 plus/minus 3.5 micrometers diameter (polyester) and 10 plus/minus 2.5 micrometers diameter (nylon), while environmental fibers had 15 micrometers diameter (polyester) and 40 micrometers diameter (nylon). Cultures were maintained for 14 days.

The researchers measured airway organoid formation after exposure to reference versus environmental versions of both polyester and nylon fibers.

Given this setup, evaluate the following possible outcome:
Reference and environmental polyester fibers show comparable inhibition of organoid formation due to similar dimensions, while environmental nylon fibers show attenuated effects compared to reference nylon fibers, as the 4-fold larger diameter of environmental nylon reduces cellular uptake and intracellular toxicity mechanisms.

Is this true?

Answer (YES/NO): NO